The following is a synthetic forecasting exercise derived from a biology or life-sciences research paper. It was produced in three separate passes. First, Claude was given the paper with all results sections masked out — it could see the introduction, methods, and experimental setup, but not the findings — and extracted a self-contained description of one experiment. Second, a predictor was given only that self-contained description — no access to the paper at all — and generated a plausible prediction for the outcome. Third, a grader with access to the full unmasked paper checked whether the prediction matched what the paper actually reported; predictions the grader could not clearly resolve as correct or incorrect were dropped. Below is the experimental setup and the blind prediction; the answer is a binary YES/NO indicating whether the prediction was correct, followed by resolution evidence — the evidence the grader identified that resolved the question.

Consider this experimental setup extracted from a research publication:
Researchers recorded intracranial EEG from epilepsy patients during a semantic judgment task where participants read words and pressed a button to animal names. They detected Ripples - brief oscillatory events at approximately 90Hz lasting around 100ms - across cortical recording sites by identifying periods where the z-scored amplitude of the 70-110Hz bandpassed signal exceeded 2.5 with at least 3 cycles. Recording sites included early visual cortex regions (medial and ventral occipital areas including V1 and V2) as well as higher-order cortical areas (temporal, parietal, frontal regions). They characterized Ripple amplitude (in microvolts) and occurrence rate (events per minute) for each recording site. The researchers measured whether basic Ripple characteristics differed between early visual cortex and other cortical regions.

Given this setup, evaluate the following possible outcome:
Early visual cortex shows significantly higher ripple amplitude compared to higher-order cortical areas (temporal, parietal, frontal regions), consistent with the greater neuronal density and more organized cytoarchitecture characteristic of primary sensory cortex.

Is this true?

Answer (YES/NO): YES